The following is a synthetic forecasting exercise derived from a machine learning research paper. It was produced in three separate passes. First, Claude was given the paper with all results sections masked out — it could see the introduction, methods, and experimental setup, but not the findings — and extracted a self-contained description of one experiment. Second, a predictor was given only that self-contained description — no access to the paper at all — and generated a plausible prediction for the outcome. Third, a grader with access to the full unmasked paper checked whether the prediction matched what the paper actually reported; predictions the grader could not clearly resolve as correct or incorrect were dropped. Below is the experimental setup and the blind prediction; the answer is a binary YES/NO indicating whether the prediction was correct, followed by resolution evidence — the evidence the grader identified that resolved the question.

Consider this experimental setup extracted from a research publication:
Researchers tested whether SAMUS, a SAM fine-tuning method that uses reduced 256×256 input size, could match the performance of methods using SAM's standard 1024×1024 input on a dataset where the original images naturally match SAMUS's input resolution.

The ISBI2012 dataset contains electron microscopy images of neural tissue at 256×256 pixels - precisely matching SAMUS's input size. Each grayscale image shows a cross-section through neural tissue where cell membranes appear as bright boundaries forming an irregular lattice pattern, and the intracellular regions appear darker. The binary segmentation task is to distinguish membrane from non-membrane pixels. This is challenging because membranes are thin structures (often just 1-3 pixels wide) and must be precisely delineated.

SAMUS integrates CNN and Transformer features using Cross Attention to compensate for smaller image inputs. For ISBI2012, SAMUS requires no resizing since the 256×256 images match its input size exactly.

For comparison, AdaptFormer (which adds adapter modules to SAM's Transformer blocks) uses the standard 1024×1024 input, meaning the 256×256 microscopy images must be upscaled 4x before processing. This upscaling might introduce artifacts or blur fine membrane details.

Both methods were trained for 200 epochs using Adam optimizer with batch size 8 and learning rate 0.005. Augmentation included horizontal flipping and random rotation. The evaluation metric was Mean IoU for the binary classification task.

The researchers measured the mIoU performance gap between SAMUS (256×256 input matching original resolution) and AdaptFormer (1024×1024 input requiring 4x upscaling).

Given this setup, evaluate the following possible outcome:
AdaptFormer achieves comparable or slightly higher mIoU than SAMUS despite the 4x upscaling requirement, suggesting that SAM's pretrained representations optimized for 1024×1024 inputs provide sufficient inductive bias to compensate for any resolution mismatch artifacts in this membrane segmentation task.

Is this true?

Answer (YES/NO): YES